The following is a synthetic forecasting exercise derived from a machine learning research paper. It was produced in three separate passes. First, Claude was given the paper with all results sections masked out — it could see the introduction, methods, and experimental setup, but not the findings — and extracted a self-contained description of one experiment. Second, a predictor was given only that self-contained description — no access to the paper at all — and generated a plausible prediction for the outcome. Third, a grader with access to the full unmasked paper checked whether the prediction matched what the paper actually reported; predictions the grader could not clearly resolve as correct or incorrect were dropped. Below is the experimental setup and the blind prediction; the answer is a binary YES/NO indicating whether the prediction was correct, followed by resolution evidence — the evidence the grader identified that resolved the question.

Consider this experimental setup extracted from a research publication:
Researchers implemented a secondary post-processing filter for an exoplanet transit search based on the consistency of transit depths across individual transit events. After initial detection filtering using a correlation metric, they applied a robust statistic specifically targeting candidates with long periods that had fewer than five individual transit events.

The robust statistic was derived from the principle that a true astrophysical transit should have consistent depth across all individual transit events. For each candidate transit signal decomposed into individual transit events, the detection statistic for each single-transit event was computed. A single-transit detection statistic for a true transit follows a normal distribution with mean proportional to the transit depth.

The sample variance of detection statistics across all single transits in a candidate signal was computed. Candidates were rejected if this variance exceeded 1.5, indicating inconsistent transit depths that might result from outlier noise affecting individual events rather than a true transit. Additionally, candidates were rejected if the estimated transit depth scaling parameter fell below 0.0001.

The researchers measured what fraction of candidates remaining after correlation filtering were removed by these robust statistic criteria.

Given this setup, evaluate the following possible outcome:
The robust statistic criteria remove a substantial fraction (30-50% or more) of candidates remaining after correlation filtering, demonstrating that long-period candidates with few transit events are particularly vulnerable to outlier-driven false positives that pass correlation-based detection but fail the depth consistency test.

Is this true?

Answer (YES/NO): NO